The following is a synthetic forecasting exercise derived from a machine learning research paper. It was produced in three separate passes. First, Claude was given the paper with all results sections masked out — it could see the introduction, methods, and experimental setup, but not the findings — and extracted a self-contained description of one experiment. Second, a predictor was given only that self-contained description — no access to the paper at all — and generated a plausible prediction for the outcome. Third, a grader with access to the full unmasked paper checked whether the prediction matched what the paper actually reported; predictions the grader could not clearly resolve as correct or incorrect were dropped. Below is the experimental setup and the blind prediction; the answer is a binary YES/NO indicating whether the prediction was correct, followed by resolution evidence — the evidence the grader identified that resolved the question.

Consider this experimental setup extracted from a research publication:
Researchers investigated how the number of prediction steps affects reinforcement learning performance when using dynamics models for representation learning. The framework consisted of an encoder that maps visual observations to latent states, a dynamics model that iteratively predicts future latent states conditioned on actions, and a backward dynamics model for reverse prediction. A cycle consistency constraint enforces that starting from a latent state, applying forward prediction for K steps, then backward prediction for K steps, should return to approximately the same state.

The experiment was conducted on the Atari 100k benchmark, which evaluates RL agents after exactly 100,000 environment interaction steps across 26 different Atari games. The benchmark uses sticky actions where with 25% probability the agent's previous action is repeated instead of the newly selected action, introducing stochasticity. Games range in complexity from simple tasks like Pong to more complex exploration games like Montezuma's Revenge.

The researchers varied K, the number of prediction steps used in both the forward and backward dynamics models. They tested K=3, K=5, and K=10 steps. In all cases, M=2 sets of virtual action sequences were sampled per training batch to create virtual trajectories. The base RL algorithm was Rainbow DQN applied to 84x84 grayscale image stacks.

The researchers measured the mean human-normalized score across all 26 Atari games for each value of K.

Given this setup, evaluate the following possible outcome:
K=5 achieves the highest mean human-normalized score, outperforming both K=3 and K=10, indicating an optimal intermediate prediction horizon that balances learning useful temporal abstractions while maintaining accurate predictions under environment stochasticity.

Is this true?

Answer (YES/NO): NO